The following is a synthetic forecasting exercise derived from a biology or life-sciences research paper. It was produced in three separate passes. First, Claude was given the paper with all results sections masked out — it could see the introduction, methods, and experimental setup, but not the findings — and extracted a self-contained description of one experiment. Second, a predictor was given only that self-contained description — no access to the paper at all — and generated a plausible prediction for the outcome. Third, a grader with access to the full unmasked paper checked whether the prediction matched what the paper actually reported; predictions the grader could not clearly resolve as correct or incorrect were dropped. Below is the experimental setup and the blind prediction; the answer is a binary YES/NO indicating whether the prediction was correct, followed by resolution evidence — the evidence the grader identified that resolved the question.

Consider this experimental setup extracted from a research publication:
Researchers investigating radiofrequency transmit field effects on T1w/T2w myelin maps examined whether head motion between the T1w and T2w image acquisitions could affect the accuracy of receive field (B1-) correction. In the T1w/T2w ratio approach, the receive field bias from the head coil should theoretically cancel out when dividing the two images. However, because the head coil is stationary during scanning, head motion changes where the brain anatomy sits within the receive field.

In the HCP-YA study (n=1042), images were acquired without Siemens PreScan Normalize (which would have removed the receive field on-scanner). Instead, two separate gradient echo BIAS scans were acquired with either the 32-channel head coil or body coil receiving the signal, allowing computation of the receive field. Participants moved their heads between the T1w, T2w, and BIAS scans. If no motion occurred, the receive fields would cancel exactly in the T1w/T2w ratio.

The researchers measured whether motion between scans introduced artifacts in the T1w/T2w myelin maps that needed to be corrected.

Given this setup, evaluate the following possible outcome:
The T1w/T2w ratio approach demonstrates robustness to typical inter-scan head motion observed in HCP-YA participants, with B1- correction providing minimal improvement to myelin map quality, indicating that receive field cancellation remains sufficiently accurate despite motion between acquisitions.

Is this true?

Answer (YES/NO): NO